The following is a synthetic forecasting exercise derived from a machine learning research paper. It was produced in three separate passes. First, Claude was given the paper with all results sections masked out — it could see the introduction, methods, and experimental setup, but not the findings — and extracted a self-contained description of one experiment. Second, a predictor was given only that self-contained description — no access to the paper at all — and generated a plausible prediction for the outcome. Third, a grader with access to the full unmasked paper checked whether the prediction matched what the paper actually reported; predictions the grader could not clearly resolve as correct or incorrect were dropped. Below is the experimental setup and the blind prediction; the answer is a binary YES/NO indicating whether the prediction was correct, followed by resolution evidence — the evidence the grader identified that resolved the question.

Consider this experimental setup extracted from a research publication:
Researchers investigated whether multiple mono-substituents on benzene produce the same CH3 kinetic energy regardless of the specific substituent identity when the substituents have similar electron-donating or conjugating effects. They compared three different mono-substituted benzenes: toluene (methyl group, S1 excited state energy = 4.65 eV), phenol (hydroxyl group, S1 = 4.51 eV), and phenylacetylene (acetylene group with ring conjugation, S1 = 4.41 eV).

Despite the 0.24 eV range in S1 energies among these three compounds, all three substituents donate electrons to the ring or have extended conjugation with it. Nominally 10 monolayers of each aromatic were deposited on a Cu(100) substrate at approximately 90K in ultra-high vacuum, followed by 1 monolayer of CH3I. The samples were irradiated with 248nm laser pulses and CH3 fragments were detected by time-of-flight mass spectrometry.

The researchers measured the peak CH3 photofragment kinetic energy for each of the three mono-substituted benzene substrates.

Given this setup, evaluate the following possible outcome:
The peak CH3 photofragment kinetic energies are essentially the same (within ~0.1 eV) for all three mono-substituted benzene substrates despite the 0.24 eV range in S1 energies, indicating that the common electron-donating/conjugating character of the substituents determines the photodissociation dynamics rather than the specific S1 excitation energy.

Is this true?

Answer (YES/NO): YES